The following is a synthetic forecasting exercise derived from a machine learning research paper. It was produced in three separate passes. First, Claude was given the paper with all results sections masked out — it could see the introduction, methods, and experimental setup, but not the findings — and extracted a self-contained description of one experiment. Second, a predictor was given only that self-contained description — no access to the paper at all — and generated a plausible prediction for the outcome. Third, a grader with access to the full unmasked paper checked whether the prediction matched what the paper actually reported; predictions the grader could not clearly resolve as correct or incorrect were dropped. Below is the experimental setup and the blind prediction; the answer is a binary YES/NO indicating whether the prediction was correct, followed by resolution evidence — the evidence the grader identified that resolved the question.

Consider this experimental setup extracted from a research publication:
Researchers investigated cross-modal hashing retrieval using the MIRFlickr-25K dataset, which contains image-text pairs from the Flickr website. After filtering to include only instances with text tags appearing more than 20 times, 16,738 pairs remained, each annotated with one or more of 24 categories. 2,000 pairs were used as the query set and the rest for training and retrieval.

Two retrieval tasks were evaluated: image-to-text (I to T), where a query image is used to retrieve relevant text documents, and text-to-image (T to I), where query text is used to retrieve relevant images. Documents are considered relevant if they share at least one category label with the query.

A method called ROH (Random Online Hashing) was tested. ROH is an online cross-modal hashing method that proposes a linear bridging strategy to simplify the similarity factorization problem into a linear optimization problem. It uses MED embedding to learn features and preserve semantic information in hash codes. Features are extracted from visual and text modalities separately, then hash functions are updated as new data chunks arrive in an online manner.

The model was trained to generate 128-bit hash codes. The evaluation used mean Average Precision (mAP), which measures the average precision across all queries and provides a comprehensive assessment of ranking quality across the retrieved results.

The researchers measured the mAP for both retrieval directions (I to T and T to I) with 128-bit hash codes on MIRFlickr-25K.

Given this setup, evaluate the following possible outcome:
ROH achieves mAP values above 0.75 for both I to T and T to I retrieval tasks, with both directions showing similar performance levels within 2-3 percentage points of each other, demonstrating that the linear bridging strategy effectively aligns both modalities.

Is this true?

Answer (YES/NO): NO